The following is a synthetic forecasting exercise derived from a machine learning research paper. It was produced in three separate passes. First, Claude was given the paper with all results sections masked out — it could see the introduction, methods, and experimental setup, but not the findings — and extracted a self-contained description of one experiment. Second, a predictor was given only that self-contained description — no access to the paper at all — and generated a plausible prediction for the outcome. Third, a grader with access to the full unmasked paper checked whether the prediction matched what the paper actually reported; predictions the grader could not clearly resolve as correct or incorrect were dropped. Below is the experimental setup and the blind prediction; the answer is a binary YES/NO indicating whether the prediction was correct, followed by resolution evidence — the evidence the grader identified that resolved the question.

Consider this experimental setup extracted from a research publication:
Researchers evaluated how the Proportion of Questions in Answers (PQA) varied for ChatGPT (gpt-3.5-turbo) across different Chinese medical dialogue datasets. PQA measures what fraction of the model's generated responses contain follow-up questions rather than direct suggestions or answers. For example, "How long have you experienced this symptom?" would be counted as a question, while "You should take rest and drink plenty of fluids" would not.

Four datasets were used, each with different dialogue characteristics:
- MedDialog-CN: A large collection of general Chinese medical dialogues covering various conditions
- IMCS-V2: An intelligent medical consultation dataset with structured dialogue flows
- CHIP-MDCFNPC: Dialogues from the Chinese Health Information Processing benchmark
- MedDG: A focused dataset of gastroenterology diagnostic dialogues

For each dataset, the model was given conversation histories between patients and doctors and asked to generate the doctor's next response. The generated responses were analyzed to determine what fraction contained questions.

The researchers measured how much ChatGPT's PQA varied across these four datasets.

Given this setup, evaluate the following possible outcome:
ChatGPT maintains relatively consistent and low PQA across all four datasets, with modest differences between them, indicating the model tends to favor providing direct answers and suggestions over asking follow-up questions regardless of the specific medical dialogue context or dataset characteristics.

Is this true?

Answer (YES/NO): NO